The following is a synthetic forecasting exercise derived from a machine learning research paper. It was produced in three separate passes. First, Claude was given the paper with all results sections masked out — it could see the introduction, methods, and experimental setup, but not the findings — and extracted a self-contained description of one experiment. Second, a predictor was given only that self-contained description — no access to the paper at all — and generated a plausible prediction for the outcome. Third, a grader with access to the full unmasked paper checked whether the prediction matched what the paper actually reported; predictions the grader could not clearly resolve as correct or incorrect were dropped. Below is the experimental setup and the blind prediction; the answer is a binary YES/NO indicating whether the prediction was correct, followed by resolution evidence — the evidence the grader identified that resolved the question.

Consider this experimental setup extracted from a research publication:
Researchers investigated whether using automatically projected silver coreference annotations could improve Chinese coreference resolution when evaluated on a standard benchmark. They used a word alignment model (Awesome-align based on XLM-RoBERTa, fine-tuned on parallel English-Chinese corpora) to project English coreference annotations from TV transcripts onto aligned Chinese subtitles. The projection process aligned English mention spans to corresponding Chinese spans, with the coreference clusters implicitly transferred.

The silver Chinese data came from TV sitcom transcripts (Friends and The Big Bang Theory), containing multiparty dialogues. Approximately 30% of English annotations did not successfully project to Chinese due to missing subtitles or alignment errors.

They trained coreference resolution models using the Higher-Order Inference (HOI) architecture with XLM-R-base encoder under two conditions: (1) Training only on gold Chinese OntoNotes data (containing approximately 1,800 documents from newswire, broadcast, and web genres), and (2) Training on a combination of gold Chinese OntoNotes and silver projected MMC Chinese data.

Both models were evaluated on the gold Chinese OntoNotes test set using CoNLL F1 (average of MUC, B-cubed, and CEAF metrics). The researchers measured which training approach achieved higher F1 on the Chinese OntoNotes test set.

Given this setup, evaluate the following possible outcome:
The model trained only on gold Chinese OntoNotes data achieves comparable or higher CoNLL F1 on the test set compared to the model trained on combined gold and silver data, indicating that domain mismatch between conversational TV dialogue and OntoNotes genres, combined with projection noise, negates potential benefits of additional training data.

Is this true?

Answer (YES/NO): YES